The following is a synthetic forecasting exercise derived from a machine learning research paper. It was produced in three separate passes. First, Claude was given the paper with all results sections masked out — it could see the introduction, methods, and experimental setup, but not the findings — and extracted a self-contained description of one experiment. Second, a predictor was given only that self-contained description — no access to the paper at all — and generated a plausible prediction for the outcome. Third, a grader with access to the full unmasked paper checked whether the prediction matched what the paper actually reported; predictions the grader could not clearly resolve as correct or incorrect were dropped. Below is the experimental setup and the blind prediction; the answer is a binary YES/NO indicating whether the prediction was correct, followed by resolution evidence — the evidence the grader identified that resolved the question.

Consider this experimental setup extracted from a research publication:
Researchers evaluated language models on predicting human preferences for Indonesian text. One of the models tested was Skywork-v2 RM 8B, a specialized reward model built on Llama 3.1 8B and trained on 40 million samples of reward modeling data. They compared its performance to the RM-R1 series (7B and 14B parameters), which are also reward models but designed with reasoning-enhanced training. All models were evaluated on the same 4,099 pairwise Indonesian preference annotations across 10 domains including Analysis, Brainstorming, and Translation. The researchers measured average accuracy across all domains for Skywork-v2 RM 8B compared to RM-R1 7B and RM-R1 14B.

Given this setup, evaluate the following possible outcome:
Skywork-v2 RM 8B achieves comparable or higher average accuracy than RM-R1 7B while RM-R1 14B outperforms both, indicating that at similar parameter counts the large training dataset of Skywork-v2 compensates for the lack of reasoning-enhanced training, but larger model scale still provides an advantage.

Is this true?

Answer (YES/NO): NO